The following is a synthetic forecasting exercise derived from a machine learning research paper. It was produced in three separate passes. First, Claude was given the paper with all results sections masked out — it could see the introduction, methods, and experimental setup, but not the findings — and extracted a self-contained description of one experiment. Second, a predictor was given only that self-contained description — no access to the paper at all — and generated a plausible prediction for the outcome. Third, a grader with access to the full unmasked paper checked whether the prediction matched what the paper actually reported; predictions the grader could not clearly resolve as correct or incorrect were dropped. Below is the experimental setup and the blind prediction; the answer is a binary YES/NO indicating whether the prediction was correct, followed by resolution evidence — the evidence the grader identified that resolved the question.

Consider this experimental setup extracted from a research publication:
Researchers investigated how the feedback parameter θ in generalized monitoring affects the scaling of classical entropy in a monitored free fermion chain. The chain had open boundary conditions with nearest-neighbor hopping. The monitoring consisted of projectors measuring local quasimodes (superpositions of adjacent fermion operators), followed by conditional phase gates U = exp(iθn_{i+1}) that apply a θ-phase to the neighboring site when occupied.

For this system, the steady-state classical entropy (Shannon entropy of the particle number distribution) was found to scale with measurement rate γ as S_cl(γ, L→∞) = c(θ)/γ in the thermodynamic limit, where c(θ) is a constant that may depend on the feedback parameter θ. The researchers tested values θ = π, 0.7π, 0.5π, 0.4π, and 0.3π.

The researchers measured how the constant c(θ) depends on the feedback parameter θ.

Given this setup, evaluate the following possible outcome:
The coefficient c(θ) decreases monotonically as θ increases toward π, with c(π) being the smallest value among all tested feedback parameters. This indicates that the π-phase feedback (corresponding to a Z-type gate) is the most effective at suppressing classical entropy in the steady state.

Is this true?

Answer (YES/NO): YES